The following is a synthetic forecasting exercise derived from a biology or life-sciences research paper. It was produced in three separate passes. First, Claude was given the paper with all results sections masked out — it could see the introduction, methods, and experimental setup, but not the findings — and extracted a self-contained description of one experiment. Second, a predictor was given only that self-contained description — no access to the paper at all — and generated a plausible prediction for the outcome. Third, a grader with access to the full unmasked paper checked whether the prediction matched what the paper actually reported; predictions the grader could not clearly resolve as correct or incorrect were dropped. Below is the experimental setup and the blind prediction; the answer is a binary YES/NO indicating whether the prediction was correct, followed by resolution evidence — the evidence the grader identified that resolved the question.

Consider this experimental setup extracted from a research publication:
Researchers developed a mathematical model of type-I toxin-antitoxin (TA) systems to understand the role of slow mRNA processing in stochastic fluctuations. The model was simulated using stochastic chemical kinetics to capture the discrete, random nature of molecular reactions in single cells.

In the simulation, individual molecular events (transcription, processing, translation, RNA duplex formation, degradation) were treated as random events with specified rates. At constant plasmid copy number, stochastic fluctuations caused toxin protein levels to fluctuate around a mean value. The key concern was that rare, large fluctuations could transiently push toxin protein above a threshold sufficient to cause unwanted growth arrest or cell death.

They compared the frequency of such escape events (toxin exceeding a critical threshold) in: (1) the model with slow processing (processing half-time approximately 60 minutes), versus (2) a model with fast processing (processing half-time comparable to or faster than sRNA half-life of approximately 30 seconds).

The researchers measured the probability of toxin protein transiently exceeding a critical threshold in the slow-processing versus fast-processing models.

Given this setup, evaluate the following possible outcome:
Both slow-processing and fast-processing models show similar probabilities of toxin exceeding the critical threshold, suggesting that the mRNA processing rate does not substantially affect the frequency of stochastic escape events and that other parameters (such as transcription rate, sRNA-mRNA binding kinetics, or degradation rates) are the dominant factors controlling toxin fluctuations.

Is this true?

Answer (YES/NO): NO